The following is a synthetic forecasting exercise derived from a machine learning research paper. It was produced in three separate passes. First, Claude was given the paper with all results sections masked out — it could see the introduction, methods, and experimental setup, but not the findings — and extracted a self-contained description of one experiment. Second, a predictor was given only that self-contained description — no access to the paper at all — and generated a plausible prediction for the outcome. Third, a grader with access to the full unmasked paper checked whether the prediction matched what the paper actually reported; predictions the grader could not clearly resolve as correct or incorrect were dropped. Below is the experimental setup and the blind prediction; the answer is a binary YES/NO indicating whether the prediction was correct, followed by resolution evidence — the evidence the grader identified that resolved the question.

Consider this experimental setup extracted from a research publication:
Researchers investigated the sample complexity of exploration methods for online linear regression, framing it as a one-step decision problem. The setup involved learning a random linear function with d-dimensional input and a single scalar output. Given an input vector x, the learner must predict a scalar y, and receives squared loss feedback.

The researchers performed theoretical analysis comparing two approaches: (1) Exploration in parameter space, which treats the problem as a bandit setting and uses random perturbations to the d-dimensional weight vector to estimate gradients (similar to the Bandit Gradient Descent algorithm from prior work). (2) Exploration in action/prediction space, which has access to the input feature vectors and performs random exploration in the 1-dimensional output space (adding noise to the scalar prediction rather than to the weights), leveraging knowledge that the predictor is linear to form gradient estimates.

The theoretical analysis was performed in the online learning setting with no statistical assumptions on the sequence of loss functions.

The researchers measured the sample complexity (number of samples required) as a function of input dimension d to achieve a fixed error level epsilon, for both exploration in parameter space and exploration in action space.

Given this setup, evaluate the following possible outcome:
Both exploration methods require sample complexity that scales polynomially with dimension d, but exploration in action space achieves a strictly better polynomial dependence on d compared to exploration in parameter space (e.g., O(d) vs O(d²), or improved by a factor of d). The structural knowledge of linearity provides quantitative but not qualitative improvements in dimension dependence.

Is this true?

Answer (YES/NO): NO